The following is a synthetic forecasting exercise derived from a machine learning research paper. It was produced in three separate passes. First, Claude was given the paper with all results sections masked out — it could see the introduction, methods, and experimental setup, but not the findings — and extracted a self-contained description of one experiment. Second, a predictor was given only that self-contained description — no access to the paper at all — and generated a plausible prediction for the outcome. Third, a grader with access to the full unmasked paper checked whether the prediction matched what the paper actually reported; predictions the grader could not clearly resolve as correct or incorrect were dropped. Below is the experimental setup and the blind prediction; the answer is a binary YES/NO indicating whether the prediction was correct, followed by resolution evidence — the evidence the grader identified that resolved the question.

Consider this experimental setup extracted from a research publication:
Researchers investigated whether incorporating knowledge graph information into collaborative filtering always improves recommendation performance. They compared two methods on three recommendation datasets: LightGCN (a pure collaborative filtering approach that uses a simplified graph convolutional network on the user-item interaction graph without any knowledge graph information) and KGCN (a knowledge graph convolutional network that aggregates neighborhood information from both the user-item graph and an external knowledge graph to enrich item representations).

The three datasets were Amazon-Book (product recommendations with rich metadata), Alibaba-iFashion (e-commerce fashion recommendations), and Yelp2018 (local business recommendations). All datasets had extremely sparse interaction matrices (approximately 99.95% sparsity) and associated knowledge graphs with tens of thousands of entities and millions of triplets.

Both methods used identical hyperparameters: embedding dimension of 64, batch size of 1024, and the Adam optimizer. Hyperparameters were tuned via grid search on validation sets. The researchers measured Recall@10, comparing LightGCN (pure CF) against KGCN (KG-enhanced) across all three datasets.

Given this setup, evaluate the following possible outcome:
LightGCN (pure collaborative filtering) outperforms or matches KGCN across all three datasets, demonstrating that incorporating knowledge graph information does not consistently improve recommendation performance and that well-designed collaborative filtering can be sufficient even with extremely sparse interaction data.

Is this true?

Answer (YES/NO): YES